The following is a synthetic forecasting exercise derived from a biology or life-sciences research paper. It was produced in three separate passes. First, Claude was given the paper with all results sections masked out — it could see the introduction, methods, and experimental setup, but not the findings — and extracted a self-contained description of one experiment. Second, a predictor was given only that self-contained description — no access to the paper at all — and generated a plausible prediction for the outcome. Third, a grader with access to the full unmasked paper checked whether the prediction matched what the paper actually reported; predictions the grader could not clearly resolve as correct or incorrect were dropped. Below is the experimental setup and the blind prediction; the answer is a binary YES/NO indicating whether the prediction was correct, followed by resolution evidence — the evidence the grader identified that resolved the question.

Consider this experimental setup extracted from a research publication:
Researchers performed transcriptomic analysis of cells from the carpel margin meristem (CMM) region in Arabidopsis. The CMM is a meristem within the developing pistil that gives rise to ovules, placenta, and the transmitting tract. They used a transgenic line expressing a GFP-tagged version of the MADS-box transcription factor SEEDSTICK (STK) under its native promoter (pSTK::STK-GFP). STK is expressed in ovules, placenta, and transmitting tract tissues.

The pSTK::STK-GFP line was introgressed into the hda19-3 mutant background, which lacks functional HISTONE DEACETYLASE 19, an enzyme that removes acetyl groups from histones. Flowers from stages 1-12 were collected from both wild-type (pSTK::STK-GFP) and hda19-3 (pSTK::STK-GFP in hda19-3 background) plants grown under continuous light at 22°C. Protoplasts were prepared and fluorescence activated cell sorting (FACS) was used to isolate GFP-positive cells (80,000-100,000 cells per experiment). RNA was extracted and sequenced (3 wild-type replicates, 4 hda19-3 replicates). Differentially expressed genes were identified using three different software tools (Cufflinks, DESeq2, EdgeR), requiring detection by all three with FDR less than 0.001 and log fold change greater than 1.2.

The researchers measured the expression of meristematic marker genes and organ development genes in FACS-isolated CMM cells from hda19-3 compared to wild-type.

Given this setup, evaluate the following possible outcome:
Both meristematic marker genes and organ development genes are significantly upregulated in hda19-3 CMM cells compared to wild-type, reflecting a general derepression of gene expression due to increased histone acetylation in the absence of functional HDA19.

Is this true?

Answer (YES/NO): NO